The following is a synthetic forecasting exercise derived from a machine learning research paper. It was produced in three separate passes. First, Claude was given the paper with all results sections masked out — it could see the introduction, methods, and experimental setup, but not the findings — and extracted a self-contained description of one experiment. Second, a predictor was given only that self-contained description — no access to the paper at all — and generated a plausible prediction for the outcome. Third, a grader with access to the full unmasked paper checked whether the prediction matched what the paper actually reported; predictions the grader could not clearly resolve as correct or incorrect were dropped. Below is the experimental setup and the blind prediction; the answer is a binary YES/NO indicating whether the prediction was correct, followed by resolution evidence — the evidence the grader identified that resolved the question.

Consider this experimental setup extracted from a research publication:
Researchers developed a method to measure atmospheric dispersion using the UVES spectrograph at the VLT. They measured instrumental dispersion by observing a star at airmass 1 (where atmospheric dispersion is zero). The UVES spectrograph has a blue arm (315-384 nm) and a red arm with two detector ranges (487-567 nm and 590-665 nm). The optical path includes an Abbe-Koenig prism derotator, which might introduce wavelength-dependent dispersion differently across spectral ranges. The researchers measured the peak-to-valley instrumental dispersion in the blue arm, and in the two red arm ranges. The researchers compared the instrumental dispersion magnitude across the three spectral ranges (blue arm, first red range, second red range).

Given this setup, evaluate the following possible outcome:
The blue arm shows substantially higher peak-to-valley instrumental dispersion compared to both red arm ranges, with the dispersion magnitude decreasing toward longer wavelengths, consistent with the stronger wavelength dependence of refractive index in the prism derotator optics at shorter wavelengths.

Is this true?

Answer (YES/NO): NO